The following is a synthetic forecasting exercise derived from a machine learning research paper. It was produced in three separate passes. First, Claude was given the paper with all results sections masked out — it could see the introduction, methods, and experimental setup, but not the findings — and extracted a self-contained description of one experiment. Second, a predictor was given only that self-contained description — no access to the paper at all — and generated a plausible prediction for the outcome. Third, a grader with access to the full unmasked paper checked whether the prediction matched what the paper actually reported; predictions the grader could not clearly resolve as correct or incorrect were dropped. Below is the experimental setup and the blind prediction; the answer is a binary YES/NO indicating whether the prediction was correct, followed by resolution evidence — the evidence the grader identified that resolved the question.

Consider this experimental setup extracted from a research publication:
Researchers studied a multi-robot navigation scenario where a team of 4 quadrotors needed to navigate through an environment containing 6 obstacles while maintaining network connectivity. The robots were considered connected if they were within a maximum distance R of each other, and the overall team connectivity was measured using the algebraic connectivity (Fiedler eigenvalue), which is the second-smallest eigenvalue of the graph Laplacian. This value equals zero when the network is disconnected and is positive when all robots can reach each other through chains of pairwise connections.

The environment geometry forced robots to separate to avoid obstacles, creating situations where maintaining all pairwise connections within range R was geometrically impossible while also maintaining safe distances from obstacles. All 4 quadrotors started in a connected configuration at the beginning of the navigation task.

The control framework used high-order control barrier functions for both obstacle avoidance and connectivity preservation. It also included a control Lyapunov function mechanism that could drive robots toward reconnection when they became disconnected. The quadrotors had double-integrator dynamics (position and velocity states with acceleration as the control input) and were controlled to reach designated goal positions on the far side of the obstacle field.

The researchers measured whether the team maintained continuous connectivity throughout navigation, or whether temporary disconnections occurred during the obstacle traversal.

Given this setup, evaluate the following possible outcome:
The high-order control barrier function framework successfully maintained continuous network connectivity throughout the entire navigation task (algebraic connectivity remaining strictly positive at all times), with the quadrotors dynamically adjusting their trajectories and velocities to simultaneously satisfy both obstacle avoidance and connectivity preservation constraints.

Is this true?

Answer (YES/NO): NO